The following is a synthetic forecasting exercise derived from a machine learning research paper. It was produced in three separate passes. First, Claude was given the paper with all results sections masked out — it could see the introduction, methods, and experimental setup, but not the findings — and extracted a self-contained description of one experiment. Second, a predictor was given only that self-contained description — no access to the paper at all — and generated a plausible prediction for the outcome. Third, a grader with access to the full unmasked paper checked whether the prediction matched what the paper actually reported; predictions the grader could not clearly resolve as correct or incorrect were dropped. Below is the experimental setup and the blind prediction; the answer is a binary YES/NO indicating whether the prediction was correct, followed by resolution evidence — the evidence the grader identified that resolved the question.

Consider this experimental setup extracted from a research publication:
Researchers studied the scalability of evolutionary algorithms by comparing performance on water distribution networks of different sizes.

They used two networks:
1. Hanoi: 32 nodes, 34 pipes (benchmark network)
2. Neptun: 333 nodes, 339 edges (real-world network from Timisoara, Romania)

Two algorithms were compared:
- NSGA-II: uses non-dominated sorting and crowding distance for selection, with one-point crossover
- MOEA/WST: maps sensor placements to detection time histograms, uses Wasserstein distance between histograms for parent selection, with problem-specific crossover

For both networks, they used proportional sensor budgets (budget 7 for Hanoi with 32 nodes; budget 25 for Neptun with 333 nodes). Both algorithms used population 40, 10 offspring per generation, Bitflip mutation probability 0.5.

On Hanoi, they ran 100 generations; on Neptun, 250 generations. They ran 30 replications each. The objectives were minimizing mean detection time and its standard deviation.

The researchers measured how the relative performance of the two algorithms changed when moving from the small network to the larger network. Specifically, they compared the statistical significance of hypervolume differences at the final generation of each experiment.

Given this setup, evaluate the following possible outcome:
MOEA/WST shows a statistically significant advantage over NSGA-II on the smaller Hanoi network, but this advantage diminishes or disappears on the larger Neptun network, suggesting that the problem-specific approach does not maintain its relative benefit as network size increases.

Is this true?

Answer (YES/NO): NO